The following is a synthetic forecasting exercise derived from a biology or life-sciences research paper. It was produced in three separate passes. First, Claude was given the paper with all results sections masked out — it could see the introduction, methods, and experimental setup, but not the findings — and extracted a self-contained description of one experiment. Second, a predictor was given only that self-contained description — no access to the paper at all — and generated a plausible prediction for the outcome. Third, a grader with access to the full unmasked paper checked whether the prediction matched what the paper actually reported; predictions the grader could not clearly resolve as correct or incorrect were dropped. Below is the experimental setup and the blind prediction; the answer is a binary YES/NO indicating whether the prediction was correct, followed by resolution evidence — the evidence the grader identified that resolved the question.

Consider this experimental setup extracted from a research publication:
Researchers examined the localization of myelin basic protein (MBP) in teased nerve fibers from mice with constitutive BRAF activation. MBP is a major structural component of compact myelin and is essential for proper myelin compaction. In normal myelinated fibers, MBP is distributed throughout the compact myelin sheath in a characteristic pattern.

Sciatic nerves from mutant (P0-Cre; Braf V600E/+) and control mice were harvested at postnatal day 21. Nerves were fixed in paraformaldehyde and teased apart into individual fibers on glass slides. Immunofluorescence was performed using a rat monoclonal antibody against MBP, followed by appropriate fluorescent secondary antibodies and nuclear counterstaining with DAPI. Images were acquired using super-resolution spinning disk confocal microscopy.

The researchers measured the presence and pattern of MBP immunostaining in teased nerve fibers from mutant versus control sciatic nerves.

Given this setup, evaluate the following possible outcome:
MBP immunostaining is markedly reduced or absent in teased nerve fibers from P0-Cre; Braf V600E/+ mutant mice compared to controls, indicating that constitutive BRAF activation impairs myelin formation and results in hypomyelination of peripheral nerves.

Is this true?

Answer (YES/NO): NO